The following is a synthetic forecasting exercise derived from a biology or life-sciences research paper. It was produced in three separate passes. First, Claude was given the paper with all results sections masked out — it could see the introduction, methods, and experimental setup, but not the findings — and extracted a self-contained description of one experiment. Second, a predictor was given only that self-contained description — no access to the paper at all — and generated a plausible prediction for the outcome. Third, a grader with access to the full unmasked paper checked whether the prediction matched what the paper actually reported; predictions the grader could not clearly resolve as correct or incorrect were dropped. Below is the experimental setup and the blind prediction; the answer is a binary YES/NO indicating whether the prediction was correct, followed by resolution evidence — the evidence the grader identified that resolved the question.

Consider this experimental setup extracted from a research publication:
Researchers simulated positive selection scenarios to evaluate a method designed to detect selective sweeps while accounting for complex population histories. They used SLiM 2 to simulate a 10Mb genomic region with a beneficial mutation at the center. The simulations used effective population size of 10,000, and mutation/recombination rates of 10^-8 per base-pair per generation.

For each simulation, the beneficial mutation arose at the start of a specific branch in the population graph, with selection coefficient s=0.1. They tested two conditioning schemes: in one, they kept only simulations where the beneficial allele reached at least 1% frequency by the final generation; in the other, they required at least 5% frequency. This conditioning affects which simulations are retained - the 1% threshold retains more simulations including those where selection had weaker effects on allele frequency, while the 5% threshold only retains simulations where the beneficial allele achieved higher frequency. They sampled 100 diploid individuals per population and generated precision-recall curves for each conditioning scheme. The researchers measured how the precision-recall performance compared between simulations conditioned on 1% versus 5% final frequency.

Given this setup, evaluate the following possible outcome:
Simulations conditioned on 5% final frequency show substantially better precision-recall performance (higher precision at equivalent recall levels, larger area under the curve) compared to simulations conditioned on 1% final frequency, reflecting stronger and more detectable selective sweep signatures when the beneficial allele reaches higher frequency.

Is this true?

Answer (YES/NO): YES